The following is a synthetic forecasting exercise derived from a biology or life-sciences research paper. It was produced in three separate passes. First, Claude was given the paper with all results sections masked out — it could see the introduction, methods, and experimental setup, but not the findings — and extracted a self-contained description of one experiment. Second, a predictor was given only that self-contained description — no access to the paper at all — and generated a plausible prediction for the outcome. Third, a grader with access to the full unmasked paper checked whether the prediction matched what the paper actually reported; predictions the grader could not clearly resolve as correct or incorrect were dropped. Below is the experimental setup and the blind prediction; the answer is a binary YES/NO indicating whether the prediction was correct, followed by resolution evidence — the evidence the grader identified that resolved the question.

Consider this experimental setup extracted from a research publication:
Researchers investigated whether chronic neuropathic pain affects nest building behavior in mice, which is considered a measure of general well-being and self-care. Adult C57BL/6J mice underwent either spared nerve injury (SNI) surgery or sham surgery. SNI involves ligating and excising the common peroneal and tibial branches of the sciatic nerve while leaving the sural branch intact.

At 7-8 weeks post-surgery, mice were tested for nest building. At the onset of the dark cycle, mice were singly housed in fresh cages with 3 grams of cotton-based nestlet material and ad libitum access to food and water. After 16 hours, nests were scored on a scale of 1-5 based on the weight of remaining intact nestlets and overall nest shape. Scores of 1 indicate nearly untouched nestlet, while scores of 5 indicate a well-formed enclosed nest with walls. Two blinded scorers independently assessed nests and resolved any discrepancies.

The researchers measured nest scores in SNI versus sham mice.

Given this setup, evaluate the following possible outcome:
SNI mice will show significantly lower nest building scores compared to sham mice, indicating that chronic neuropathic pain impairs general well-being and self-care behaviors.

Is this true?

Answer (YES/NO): NO